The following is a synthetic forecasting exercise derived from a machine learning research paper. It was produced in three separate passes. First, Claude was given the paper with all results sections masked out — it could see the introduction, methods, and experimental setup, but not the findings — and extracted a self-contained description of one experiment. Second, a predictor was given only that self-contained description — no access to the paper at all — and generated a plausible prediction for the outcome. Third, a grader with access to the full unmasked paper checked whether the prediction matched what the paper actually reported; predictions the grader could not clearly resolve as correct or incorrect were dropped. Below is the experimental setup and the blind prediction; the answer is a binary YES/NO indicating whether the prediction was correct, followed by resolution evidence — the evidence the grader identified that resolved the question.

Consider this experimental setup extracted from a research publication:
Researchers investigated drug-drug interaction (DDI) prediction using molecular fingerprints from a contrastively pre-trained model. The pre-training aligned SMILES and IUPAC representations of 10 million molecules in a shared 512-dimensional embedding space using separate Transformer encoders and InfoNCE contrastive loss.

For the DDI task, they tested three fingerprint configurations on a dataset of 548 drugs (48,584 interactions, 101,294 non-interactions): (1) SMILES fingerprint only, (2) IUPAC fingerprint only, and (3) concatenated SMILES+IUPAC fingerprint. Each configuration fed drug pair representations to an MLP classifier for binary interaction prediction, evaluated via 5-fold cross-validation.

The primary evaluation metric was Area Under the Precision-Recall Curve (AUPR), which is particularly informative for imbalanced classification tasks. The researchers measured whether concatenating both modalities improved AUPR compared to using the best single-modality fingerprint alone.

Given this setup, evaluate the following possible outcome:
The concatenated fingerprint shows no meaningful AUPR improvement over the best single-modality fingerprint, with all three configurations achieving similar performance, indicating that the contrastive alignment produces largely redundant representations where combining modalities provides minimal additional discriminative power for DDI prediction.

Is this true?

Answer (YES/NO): NO